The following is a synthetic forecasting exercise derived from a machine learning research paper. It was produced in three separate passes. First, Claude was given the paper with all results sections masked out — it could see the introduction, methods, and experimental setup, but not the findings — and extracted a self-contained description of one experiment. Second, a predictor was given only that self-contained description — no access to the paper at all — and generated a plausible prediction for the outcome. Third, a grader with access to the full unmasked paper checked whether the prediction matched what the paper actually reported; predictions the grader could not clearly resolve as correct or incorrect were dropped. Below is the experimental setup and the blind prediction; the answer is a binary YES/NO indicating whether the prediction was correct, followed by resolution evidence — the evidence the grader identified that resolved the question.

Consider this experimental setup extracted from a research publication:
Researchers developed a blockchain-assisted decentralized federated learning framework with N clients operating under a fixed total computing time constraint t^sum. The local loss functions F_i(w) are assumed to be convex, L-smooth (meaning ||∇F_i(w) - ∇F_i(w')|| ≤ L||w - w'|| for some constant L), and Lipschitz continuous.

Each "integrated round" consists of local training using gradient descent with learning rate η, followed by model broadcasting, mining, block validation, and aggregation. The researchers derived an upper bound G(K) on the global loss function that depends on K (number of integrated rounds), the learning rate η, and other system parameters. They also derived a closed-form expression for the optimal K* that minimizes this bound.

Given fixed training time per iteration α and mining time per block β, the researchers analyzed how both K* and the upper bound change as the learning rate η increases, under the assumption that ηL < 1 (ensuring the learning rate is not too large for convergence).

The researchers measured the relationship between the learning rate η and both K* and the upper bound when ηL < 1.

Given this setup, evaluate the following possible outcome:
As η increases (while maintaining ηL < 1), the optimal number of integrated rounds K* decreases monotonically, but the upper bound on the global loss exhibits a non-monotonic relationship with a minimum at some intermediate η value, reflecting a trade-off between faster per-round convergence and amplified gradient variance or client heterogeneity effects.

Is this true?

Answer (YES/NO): NO